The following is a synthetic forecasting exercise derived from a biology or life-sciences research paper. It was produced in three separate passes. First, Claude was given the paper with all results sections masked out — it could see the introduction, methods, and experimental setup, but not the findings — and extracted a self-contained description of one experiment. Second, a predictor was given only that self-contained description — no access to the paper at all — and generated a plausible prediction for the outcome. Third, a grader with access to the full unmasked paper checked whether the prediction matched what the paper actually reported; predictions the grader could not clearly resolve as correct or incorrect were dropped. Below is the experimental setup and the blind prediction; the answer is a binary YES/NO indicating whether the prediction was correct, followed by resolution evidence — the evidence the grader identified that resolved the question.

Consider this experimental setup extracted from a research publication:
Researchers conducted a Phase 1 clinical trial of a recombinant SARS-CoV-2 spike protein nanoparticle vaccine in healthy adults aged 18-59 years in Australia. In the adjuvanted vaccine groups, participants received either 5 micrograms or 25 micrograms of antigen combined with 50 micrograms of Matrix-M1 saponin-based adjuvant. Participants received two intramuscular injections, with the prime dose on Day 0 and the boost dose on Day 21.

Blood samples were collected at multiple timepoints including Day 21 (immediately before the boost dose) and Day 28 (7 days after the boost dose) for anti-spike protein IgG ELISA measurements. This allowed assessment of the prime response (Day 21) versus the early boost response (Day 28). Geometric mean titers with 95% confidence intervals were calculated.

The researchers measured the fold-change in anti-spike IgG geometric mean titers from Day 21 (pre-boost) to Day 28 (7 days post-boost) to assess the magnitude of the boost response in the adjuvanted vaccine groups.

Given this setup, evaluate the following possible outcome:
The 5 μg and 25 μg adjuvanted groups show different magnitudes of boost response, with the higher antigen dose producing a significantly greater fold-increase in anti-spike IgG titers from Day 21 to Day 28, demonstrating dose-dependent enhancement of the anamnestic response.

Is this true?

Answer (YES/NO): NO